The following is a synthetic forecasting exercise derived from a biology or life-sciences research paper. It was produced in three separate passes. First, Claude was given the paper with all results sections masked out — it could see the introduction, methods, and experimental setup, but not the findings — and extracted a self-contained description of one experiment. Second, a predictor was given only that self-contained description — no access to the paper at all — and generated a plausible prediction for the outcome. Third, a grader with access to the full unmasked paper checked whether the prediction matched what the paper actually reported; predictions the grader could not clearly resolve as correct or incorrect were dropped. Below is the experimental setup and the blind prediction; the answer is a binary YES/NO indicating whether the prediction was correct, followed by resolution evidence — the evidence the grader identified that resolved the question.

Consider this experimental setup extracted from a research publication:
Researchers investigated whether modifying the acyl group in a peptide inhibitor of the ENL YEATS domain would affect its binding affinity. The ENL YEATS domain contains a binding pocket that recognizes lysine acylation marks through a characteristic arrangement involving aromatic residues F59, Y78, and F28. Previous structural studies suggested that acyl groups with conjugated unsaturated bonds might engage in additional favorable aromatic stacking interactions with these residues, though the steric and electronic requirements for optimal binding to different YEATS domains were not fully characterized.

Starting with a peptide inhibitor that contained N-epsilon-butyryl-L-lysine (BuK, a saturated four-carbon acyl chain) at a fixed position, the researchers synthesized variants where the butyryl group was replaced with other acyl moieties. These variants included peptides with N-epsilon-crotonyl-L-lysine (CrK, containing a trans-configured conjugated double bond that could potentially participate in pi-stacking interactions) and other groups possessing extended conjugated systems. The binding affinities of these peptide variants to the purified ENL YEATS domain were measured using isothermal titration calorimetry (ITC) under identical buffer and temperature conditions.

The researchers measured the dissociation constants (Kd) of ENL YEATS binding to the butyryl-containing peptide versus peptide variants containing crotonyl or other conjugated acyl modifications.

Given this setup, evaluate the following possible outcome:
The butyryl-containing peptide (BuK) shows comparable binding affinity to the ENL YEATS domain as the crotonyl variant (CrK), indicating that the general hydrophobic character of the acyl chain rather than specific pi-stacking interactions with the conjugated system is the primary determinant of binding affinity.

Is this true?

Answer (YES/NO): NO